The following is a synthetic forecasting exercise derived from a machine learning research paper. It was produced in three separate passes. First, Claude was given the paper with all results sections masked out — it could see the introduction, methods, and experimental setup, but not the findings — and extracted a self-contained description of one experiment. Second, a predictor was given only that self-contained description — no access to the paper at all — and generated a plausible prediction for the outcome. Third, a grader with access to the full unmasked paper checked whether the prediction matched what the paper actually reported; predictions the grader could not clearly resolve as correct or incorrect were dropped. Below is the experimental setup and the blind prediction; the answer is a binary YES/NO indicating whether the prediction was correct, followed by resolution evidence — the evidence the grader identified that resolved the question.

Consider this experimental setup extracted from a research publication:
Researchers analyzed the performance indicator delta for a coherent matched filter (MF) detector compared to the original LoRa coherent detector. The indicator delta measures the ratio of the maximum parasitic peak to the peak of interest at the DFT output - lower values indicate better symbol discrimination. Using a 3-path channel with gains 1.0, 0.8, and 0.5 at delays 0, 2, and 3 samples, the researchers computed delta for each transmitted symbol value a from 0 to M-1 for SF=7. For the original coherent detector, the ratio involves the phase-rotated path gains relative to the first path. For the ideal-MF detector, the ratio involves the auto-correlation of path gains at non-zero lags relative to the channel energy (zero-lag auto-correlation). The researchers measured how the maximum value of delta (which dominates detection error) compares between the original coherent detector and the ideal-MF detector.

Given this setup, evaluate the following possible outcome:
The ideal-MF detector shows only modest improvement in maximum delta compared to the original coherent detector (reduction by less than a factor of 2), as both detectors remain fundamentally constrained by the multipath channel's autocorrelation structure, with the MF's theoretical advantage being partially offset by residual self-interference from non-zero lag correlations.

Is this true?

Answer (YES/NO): YES